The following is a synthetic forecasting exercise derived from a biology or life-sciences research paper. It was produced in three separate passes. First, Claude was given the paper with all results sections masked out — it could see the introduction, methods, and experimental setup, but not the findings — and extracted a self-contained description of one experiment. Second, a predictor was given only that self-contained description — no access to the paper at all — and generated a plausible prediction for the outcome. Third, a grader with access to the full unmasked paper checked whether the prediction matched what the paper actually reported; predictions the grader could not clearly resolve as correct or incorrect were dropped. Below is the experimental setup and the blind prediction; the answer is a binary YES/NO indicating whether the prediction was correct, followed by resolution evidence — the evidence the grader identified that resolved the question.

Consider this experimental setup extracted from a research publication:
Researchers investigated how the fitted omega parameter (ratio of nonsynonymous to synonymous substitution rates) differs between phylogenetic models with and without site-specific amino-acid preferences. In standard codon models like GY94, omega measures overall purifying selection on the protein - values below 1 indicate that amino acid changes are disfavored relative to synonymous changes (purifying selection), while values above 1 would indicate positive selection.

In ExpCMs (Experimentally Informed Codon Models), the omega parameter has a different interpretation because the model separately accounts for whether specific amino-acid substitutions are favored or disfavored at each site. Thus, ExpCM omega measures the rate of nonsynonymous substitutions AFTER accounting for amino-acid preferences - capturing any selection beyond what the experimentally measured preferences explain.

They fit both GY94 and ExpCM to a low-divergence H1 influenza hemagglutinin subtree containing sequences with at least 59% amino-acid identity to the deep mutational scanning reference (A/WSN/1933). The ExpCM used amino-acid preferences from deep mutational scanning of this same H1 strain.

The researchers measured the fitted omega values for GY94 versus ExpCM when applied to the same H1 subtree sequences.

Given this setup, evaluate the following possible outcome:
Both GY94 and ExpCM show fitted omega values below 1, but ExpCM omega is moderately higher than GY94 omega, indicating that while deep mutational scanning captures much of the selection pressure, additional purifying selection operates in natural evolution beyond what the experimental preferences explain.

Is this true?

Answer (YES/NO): YES